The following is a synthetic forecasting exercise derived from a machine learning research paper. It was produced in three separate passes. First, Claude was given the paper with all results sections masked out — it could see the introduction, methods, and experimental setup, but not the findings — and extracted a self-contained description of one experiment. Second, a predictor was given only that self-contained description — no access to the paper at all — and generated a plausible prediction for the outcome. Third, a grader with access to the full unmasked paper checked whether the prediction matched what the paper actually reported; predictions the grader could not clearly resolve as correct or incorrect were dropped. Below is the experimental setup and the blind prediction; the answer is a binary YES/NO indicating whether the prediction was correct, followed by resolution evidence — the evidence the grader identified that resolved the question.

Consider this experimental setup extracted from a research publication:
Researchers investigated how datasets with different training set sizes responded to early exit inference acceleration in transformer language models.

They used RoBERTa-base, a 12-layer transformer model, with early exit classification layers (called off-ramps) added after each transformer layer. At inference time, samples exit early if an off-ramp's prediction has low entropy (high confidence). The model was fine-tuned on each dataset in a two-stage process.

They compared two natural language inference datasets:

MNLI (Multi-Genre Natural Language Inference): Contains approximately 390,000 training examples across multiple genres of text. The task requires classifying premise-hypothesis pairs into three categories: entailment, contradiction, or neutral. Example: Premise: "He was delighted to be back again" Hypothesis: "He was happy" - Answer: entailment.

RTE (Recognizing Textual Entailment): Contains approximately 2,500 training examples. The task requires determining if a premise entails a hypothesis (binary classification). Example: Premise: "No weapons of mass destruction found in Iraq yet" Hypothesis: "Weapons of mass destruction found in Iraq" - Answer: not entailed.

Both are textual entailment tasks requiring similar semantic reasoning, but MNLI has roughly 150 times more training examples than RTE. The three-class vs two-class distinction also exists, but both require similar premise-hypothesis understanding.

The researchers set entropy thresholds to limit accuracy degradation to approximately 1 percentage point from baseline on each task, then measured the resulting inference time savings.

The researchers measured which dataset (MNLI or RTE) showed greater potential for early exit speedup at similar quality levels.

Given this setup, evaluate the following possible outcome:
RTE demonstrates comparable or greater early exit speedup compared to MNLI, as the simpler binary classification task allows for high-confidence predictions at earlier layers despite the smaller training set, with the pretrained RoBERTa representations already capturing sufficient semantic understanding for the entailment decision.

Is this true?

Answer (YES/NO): YES